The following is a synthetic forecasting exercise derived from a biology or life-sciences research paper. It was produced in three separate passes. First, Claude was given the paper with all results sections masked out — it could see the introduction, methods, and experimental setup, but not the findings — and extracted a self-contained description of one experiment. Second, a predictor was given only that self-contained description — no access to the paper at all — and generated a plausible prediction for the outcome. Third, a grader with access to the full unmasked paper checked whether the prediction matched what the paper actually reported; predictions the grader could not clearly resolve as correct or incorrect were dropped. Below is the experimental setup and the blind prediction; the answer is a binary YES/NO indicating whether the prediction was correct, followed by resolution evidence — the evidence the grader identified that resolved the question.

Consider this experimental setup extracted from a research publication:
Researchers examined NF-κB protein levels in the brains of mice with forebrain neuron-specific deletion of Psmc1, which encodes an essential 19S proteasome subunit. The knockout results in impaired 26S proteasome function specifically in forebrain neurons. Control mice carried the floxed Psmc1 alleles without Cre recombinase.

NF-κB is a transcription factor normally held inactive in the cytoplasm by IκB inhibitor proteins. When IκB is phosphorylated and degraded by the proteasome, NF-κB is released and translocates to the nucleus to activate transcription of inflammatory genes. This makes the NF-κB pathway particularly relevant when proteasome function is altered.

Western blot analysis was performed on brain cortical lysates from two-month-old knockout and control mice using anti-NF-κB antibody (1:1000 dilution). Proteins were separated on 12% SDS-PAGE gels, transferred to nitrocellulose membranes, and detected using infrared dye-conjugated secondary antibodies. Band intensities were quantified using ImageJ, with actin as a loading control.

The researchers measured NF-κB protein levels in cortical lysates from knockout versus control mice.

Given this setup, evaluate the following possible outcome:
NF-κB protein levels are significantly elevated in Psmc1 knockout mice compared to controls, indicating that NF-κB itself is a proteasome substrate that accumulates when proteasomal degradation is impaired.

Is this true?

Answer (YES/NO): YES